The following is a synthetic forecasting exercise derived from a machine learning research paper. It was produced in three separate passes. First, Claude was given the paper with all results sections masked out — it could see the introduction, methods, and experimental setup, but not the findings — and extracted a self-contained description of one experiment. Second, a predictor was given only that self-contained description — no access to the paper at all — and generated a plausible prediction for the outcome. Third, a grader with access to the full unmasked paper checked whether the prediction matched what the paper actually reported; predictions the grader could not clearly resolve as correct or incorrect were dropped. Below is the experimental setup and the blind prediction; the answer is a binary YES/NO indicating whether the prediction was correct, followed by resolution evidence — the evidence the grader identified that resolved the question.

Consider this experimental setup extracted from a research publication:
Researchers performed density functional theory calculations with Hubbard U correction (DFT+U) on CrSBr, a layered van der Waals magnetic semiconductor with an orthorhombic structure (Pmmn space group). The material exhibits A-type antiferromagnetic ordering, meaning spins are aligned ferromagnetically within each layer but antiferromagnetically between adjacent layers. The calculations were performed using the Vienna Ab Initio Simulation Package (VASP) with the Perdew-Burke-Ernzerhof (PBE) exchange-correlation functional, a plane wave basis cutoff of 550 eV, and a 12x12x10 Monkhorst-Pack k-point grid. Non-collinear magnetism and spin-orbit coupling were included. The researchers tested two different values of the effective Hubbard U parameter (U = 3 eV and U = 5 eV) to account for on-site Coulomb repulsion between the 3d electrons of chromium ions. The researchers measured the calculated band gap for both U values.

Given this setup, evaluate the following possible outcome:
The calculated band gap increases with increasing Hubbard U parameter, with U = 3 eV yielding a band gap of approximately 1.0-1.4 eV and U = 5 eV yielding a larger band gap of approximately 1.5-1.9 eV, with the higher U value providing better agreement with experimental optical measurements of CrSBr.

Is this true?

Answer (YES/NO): NO